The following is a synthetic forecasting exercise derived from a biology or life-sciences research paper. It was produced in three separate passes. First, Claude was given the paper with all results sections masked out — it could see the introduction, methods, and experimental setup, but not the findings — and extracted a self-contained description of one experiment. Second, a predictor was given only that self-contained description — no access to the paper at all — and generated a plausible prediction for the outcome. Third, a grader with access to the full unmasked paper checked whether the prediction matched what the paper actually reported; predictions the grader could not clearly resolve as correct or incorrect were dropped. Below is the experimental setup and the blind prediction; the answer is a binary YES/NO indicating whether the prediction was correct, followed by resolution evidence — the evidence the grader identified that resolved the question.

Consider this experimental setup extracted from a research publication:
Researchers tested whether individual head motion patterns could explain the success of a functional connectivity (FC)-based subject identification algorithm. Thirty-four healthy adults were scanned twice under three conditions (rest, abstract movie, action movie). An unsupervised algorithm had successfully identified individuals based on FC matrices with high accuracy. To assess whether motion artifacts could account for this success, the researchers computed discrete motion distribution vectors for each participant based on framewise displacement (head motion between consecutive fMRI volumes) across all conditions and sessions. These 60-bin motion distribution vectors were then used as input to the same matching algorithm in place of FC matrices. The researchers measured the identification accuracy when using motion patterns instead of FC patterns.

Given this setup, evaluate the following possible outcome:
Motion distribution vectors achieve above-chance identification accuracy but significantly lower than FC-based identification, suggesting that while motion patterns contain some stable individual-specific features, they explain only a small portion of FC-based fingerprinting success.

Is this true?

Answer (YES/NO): YES